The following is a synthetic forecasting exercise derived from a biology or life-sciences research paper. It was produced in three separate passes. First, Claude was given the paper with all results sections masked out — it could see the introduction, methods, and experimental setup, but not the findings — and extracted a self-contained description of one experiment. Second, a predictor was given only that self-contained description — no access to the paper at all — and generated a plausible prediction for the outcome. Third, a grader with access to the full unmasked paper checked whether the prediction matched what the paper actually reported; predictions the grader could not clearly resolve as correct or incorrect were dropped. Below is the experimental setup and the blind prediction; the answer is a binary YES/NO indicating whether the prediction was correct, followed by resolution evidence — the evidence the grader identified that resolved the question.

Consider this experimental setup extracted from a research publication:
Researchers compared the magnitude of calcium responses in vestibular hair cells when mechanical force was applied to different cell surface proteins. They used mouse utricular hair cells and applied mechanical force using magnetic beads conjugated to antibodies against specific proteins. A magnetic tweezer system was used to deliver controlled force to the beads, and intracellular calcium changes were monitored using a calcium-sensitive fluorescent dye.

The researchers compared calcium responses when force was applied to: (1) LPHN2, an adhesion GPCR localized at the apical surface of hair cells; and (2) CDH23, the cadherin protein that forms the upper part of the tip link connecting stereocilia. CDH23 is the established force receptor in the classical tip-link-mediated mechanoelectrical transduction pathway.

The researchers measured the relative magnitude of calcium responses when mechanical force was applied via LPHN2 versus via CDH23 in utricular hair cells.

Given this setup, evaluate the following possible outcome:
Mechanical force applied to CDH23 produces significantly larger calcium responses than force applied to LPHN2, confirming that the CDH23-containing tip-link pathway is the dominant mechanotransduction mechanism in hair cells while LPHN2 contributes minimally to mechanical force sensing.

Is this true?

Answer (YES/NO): NO